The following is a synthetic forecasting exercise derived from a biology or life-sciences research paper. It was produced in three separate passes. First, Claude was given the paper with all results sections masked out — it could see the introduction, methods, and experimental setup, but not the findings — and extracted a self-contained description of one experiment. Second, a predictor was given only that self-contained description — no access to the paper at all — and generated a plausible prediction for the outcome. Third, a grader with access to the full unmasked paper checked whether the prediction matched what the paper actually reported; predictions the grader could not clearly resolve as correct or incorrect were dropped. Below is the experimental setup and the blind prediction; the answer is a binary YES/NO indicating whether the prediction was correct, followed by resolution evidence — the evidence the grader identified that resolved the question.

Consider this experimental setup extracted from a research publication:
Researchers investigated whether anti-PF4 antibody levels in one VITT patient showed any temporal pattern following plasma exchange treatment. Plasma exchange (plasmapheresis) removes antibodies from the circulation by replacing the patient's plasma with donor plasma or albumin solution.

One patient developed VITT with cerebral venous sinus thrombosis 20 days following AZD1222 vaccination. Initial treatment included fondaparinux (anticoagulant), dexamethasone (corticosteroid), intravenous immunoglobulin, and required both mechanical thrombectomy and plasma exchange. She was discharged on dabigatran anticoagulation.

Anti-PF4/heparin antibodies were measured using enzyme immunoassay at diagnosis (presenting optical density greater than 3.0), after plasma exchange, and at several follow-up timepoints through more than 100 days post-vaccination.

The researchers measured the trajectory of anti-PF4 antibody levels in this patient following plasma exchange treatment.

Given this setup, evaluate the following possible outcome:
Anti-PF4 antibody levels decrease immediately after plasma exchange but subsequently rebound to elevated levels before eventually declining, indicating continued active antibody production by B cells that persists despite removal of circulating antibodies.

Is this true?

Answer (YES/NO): NO